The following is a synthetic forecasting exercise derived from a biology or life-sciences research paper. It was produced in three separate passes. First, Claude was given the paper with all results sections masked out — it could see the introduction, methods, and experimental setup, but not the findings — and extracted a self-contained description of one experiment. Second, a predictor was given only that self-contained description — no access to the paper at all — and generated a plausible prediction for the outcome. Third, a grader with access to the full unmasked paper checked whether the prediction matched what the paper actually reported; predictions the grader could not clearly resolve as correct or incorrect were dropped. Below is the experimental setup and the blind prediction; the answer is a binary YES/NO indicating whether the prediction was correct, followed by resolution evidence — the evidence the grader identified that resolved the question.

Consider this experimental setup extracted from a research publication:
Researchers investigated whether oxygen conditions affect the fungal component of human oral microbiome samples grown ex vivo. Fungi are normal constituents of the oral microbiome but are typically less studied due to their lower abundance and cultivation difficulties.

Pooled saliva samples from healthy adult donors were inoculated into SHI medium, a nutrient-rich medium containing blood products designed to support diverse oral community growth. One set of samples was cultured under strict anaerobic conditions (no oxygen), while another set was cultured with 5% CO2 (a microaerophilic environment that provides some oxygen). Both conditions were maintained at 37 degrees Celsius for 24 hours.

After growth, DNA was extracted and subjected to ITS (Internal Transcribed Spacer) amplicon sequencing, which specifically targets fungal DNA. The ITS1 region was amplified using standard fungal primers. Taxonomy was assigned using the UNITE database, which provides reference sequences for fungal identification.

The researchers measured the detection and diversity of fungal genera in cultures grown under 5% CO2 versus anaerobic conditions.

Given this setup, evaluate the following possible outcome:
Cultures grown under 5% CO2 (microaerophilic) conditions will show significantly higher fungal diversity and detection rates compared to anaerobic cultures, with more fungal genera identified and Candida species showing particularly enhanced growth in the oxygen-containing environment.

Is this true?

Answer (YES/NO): NO